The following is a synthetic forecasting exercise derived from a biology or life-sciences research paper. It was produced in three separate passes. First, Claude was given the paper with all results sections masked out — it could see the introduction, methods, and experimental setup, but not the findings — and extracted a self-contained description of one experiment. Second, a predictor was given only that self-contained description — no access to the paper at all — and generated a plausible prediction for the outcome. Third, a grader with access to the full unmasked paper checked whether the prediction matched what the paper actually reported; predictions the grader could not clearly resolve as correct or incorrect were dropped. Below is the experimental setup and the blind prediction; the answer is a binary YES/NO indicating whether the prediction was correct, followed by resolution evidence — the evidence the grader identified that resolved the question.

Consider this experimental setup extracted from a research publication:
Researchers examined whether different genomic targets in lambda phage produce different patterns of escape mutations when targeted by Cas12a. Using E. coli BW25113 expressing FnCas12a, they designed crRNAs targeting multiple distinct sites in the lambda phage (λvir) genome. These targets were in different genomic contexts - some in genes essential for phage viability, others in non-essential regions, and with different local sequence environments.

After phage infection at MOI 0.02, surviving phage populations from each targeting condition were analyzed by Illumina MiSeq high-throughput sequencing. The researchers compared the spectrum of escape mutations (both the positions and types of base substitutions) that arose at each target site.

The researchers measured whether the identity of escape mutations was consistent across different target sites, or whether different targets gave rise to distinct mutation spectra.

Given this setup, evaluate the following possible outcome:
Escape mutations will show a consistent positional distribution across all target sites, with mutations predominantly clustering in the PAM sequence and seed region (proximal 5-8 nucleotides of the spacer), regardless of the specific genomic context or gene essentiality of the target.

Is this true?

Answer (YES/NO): NO